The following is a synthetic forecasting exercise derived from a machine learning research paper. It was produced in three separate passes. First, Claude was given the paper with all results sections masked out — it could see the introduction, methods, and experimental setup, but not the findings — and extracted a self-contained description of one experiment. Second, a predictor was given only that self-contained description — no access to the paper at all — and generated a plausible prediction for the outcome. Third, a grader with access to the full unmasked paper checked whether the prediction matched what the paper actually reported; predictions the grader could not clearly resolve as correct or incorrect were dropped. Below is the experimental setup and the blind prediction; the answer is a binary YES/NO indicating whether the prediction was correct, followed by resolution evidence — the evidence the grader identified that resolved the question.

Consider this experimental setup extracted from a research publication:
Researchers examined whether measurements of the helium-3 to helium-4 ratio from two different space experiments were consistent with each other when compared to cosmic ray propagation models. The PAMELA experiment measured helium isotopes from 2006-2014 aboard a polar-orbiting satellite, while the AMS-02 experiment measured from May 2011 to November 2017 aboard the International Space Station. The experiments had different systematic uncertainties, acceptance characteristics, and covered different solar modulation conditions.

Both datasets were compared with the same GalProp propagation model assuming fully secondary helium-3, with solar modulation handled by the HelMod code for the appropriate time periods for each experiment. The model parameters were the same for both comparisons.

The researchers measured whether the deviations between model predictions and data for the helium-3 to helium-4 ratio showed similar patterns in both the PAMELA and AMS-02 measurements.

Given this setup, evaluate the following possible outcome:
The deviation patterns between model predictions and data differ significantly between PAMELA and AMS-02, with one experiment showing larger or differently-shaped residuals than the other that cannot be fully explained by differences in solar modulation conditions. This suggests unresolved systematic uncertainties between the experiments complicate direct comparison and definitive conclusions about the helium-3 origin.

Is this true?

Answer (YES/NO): NO